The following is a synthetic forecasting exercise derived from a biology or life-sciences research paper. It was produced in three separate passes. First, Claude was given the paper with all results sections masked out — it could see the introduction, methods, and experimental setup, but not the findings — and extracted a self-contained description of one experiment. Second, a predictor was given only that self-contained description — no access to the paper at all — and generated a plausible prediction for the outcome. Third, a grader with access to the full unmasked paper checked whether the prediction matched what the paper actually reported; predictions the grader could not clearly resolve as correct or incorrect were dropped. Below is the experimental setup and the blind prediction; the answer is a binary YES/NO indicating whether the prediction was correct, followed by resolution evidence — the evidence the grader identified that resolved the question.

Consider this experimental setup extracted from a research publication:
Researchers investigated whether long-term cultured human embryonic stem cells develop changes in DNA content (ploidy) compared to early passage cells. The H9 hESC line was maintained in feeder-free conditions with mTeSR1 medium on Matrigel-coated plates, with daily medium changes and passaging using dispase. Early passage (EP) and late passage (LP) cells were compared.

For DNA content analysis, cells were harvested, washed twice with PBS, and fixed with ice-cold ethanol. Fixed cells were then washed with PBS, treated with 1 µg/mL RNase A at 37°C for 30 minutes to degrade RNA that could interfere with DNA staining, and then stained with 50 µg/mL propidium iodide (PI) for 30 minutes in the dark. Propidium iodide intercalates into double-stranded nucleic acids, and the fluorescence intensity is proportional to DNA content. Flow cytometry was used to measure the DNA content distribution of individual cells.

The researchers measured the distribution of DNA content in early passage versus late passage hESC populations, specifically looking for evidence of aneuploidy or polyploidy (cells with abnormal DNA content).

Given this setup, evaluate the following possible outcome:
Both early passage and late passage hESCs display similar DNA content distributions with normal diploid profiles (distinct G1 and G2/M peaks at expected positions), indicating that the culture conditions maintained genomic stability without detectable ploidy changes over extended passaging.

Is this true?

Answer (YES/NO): NO